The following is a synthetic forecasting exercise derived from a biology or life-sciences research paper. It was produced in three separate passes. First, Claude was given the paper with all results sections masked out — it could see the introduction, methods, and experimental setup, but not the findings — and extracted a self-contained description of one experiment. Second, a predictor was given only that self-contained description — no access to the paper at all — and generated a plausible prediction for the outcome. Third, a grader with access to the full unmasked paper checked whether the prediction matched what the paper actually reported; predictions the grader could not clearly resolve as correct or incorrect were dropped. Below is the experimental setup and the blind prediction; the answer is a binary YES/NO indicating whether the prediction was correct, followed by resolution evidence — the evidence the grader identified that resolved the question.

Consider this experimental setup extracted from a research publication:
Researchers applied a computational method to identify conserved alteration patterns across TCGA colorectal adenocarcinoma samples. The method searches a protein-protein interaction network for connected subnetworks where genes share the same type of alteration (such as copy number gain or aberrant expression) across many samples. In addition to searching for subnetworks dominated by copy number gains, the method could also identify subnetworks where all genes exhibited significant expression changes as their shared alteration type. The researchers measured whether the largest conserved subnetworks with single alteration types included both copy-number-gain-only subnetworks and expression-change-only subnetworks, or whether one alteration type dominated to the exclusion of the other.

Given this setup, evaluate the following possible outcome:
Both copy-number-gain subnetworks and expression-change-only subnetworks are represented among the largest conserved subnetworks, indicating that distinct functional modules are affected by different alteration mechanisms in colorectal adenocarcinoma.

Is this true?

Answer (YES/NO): YES